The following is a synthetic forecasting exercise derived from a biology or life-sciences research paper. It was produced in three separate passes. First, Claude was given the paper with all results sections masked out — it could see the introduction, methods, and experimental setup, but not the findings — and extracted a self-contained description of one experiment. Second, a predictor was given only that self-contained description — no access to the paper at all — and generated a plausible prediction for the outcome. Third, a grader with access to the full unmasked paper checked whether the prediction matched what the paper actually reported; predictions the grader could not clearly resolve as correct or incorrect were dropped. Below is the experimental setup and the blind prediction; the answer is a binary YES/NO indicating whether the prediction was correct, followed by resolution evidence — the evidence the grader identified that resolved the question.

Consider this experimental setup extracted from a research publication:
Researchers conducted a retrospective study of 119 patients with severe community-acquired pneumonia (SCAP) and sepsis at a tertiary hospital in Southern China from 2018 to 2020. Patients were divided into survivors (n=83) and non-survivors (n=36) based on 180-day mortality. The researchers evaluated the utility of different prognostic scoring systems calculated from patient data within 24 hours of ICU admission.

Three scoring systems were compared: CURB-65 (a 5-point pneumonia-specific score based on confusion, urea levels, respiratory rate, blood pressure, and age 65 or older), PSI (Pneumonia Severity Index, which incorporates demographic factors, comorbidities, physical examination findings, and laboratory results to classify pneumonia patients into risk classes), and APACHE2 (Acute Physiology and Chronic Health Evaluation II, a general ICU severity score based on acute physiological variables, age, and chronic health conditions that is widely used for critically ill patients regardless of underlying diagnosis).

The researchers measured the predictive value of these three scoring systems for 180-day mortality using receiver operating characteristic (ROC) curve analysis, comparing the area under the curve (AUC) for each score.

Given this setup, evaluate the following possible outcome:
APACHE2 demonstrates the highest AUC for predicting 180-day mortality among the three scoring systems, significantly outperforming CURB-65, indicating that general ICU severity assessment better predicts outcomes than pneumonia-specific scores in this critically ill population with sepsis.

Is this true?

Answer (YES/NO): NO